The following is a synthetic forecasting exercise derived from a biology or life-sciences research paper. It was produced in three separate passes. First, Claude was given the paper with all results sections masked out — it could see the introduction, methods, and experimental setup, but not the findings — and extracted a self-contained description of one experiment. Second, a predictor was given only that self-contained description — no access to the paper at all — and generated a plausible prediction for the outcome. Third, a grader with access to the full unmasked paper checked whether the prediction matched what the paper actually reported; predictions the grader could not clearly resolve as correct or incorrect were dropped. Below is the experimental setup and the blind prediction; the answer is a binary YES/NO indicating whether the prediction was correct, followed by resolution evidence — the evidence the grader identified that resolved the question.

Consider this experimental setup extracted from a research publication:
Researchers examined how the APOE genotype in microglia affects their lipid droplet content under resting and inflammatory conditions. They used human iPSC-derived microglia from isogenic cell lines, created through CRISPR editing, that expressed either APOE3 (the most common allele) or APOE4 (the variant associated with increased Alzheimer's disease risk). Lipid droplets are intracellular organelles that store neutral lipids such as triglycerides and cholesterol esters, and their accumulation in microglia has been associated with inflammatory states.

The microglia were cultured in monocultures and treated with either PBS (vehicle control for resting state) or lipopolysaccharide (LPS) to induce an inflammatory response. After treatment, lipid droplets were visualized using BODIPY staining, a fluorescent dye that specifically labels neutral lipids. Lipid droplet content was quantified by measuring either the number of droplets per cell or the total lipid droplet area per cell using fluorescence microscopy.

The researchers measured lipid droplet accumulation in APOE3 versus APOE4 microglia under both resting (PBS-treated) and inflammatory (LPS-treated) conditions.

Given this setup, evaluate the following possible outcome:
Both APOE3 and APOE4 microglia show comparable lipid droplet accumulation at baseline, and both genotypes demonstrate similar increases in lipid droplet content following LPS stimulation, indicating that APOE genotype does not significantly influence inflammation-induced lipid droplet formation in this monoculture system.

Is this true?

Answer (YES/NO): NO